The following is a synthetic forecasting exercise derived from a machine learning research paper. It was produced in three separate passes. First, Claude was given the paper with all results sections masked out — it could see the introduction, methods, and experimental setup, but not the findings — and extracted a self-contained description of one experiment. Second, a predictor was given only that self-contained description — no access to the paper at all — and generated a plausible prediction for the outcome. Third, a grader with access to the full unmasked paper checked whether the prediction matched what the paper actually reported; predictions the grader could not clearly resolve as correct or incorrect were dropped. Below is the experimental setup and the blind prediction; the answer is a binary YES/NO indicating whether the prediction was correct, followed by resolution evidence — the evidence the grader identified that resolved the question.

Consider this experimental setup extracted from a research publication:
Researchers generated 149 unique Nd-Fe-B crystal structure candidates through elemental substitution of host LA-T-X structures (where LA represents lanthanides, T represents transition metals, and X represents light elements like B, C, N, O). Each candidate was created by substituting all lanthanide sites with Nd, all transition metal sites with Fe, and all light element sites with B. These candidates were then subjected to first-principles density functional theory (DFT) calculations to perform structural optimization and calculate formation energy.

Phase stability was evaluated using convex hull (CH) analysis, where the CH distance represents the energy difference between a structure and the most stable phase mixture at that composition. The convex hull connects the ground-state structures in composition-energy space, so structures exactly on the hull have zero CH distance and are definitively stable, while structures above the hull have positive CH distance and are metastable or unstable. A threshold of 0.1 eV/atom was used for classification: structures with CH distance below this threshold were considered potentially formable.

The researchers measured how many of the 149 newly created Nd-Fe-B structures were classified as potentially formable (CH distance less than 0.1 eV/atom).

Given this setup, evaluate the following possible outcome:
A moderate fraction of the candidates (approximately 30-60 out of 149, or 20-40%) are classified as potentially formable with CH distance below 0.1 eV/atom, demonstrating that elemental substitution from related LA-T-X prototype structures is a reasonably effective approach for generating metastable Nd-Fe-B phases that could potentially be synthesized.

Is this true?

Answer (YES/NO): NO